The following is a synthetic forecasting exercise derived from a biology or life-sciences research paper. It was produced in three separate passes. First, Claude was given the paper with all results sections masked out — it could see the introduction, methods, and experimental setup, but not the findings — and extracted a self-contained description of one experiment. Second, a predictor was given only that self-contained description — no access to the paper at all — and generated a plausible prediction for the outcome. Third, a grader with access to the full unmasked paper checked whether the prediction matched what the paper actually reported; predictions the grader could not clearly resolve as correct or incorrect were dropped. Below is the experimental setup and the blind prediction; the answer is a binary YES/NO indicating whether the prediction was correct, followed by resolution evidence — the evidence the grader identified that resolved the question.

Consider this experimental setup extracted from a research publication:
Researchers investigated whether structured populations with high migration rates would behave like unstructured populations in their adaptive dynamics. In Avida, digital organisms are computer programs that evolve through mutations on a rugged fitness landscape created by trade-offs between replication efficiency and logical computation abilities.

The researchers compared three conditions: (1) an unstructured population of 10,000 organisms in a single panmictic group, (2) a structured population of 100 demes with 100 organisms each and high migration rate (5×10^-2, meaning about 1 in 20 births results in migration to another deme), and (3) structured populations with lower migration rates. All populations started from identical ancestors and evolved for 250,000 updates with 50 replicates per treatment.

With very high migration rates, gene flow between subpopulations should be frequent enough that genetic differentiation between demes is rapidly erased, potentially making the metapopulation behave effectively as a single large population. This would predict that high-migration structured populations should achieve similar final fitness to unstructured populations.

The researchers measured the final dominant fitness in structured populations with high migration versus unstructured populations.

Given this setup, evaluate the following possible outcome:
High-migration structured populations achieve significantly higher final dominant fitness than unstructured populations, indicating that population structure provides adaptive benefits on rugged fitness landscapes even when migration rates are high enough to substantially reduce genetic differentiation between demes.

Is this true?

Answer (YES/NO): NO